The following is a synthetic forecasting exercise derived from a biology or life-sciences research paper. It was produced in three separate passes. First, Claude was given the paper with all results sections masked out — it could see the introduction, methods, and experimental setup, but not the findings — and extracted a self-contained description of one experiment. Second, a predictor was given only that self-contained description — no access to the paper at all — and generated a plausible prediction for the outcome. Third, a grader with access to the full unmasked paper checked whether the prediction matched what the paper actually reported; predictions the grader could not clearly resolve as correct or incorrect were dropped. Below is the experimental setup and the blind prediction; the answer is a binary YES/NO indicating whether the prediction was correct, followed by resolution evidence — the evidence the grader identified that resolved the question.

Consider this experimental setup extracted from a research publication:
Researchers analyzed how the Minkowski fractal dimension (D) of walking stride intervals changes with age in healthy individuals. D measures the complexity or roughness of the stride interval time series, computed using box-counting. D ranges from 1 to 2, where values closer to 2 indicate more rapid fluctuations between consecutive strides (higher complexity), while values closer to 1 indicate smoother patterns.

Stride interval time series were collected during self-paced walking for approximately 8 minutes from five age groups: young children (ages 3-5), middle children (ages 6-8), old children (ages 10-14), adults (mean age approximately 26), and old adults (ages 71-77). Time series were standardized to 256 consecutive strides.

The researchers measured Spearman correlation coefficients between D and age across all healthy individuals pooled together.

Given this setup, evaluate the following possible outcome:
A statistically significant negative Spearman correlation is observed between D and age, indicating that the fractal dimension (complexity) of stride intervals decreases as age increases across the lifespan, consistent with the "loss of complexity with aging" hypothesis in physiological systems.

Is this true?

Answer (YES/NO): NO